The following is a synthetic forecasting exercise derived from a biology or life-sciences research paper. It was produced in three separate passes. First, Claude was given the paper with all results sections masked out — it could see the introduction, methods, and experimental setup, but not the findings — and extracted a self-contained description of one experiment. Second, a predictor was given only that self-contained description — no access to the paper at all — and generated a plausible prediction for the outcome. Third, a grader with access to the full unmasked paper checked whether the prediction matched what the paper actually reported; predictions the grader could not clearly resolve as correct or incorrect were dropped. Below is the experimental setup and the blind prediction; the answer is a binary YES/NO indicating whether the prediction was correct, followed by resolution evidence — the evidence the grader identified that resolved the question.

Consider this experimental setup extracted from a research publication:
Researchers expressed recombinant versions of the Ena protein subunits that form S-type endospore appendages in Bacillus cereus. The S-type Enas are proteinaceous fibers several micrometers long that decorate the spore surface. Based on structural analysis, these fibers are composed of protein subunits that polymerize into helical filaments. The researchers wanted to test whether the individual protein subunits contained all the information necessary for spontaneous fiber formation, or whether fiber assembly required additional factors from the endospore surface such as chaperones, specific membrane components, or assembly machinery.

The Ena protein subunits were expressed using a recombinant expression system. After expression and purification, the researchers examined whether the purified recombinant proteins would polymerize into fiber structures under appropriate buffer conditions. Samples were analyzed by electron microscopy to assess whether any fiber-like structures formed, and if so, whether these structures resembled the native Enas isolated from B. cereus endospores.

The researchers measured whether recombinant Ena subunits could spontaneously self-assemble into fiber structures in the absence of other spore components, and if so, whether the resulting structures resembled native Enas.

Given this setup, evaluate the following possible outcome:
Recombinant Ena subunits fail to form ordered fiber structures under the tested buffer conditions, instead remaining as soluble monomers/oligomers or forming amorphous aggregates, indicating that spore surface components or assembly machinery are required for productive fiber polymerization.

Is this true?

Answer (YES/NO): NO